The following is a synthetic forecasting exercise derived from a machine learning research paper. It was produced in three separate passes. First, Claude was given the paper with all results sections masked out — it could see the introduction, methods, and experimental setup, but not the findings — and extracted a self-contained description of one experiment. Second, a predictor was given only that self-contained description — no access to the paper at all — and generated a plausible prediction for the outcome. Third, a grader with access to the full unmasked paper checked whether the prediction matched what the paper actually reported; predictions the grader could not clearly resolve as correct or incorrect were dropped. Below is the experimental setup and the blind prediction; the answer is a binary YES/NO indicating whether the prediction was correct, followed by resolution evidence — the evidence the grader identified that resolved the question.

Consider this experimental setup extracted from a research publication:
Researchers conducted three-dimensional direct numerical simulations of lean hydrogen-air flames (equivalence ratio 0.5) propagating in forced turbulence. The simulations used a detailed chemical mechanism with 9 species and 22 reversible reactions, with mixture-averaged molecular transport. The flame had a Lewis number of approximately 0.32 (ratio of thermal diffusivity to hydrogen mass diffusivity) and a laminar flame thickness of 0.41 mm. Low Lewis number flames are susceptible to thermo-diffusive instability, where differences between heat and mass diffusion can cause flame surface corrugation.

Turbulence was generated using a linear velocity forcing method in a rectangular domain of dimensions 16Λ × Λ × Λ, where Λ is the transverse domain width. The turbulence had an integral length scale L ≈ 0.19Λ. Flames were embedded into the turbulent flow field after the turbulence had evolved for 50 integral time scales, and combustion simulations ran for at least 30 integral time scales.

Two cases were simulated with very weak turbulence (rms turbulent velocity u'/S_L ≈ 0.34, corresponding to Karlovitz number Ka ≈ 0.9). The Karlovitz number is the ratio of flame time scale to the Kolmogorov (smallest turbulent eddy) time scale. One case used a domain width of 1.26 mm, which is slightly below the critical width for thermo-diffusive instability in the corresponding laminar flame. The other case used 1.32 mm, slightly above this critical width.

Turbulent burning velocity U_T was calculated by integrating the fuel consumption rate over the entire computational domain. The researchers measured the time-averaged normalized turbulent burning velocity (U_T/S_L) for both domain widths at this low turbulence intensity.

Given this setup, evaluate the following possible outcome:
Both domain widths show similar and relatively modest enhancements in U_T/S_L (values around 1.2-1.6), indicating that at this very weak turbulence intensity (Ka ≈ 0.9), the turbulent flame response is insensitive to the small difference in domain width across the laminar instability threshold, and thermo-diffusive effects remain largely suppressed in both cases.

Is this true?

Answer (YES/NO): NO